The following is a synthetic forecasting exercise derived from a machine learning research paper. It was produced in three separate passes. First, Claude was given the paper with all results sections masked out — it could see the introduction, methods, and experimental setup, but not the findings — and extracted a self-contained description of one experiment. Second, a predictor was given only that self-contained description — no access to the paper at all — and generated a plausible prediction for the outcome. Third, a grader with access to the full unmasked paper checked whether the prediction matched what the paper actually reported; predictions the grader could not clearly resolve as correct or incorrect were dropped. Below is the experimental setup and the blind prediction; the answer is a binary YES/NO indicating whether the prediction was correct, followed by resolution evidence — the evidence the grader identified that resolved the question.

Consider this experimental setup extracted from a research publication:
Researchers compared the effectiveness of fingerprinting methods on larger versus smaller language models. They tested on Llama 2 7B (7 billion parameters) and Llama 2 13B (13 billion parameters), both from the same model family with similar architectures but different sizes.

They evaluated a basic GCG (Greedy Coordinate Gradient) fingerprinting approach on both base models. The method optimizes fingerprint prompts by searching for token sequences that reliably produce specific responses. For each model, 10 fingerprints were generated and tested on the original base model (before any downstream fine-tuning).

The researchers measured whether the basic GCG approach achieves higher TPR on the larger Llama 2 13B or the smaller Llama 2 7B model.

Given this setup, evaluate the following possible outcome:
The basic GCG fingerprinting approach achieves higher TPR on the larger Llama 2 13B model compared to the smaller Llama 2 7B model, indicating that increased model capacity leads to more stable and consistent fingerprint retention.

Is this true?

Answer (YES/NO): YES